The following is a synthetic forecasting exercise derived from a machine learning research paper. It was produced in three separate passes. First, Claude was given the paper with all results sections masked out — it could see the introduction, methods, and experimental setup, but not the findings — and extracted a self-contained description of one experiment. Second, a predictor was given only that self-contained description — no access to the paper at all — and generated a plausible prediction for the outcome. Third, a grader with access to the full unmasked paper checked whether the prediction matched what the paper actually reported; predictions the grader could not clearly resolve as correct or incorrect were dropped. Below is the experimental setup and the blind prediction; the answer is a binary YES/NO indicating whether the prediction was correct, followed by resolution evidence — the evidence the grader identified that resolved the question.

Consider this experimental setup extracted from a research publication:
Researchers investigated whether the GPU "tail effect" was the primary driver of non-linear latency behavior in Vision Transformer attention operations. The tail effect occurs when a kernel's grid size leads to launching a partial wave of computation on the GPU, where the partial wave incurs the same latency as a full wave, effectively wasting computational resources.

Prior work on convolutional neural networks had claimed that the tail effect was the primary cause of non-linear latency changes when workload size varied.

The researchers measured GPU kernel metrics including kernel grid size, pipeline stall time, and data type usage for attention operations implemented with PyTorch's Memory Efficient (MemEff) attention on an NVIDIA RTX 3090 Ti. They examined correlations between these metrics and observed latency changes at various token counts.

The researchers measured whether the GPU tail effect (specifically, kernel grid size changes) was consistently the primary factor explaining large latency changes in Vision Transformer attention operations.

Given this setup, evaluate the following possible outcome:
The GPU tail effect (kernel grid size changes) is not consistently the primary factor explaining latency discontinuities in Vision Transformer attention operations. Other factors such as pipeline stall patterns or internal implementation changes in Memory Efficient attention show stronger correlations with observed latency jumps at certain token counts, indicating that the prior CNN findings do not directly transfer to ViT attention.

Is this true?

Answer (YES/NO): YES